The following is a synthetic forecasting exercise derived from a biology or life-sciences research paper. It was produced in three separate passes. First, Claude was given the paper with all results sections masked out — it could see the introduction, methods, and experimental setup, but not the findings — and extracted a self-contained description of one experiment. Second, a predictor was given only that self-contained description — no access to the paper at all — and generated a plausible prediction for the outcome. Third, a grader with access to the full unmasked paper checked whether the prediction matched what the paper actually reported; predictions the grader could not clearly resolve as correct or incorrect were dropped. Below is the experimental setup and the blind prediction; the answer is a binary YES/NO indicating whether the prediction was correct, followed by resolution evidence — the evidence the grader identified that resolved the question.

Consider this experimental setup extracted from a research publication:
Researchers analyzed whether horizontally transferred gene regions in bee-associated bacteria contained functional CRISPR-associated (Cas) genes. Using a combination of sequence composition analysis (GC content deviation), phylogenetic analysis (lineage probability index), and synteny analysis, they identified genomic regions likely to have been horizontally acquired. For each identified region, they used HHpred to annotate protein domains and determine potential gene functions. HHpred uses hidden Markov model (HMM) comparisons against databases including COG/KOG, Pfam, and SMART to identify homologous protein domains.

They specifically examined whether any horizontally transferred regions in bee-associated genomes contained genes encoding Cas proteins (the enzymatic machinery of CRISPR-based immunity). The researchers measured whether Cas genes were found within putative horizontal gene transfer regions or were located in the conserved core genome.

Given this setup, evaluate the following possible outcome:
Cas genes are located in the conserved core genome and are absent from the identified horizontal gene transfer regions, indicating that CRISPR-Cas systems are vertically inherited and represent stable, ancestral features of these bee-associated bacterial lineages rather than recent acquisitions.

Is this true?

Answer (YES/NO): YES